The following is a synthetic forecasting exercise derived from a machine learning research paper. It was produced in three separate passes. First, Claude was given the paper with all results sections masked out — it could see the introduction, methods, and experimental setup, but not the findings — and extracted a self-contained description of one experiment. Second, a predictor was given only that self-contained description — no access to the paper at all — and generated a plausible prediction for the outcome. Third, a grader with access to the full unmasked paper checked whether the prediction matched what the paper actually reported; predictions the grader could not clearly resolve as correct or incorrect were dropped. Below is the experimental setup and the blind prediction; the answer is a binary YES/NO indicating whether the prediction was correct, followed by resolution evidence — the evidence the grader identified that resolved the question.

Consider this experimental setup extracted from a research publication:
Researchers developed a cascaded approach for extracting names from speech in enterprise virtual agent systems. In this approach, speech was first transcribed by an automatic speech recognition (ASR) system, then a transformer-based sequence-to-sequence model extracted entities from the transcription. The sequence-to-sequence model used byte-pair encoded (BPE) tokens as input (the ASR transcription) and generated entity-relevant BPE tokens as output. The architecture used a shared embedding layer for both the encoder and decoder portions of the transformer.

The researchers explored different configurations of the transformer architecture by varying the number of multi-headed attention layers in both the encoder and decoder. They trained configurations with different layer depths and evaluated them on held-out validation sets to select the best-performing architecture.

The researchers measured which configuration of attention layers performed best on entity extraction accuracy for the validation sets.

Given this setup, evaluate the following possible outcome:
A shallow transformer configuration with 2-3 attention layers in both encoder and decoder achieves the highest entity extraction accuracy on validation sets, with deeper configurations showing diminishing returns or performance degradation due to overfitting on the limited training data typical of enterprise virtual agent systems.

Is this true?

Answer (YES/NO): NO